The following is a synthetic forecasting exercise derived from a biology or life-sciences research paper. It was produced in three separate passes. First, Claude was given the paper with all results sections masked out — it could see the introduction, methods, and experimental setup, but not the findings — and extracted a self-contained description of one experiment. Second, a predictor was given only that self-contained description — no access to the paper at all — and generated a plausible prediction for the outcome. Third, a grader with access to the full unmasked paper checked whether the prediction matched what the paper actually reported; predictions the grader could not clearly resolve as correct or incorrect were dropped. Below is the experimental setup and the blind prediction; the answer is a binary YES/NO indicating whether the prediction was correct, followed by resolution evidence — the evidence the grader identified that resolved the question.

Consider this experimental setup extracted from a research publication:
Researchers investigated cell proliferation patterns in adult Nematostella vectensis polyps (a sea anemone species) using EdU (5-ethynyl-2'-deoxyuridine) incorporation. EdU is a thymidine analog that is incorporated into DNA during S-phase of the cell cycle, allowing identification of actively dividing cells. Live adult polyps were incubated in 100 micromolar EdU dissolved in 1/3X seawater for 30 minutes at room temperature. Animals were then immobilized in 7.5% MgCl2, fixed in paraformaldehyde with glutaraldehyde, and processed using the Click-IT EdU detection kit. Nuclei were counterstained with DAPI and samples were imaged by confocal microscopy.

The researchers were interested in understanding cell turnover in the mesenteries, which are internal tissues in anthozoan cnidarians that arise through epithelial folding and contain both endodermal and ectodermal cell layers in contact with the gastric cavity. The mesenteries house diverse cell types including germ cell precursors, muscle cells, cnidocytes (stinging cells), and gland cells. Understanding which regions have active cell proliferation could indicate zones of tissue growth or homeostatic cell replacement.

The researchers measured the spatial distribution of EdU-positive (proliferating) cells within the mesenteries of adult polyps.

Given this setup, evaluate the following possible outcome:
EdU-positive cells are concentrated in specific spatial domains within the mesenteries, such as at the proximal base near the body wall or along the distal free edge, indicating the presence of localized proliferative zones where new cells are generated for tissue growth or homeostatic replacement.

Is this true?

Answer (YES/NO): NO